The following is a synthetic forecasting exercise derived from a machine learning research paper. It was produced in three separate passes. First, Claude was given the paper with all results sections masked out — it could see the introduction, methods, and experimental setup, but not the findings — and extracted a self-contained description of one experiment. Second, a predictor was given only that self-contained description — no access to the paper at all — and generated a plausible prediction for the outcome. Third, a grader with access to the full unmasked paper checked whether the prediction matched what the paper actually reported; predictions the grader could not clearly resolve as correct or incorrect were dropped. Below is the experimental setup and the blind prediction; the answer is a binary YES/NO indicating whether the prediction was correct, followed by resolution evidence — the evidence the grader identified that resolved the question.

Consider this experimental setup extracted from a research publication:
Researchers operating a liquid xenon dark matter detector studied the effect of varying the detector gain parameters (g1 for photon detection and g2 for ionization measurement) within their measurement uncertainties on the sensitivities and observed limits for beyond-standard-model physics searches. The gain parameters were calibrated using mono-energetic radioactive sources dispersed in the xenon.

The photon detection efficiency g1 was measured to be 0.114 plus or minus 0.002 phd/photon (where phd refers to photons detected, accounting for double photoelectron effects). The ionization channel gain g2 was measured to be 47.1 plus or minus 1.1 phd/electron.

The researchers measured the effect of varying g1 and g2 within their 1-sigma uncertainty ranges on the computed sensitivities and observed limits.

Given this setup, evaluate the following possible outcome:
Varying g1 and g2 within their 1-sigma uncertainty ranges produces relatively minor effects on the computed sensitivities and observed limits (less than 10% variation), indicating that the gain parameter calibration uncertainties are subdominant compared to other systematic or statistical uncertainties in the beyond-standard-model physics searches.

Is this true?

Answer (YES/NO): YES